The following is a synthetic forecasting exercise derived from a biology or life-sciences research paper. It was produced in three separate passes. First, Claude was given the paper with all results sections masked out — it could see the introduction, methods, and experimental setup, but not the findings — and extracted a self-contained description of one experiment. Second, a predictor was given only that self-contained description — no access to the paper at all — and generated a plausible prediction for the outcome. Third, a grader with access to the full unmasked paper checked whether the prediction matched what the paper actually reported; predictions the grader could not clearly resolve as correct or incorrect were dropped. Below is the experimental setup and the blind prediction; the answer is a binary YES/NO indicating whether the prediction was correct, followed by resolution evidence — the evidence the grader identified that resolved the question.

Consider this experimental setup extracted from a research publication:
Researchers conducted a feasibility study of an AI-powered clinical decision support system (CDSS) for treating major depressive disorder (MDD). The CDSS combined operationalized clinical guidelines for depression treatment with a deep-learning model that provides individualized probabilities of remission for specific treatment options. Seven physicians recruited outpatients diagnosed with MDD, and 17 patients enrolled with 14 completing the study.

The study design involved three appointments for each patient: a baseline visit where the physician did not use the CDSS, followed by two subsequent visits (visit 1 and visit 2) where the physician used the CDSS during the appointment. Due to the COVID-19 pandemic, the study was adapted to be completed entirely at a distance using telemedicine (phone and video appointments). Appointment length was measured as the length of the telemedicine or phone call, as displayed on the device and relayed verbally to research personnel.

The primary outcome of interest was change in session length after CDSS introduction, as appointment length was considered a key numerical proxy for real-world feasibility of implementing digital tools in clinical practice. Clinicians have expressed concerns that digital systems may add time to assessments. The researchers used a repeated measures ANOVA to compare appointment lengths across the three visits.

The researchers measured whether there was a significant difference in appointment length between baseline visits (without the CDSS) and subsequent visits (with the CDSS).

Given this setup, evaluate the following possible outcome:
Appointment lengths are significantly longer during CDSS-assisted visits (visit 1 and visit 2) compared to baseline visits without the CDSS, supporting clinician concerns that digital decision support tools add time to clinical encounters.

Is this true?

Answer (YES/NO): NO